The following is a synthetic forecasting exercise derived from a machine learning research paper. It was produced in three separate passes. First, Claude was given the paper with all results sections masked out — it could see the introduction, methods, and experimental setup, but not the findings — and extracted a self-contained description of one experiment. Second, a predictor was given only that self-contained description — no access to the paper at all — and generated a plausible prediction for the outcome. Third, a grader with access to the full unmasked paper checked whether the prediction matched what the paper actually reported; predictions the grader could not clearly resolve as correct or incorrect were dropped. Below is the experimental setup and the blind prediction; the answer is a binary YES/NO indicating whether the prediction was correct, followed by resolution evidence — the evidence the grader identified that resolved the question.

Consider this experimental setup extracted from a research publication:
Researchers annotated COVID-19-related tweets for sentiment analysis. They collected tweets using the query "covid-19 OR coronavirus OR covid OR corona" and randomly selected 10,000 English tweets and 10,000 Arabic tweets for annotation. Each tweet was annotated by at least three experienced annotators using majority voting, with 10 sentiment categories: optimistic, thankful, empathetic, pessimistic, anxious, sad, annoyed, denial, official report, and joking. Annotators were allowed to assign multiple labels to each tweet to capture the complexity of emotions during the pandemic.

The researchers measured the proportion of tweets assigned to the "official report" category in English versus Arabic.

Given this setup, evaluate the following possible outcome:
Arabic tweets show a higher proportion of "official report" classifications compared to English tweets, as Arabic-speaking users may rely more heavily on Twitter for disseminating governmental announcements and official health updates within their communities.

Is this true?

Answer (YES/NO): YES